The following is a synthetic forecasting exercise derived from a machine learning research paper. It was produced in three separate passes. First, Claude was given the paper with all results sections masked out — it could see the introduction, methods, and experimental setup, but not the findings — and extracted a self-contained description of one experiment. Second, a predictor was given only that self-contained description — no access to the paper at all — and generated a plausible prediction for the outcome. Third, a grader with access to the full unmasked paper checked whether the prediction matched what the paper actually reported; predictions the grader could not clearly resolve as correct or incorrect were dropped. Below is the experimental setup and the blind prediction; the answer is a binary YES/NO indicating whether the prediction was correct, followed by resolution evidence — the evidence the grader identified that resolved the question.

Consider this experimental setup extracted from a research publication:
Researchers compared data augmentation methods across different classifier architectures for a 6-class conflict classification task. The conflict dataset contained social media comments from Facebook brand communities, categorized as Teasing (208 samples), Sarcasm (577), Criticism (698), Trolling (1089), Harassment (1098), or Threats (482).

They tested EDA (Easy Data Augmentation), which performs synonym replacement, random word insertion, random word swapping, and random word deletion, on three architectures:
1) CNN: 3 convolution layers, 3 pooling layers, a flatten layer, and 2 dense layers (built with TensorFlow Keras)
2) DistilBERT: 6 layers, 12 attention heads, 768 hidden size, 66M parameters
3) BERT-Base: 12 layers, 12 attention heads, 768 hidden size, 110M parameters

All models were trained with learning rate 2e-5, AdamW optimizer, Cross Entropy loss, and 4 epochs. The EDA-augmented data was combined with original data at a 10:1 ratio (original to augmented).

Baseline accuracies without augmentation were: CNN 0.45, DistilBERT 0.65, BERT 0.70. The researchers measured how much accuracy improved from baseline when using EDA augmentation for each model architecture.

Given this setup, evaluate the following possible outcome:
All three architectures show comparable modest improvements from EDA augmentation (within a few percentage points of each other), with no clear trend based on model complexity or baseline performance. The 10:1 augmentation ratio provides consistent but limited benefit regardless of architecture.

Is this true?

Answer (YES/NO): NO